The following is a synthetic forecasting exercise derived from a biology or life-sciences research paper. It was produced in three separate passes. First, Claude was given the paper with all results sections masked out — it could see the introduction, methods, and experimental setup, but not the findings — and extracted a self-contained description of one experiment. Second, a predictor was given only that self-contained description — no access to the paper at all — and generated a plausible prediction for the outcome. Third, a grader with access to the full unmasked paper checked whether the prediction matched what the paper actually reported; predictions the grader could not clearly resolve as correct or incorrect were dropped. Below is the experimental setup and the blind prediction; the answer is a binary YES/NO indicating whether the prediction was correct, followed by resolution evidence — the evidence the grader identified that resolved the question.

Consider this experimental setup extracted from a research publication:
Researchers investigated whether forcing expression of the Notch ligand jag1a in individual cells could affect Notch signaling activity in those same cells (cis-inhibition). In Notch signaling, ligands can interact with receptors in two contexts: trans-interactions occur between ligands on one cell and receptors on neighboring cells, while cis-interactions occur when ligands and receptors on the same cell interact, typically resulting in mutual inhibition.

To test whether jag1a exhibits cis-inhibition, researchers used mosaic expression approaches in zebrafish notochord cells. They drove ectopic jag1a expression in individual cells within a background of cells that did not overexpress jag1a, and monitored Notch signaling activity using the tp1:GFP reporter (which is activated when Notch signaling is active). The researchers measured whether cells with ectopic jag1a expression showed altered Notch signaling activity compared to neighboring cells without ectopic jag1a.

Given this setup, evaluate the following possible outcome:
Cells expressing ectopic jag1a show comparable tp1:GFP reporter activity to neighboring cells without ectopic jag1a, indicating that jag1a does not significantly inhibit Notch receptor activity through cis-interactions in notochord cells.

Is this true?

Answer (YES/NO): NO